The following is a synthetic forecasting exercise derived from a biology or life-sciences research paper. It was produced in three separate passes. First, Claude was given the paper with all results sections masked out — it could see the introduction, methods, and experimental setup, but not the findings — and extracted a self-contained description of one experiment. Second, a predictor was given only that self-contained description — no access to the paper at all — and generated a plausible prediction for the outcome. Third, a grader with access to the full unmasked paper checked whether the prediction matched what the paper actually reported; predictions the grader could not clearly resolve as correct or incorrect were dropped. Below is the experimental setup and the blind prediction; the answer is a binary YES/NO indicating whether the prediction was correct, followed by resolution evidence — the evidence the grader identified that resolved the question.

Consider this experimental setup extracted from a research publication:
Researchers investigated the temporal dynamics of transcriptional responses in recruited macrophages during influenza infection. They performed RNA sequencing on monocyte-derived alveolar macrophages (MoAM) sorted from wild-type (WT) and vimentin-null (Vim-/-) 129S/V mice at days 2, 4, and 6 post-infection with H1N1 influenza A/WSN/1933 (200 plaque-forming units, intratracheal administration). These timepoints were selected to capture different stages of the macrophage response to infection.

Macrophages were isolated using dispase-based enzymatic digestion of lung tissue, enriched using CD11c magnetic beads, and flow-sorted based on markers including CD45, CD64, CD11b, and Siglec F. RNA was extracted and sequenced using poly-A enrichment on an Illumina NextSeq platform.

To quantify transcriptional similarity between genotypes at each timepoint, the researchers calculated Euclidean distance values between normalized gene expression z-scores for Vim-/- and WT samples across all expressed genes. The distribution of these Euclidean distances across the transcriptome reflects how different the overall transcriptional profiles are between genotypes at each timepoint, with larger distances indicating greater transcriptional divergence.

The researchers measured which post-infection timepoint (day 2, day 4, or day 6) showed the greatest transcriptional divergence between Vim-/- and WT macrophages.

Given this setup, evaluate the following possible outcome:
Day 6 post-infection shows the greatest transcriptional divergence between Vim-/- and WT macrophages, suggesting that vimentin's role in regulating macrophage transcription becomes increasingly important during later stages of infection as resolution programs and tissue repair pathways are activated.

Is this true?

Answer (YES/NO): NO